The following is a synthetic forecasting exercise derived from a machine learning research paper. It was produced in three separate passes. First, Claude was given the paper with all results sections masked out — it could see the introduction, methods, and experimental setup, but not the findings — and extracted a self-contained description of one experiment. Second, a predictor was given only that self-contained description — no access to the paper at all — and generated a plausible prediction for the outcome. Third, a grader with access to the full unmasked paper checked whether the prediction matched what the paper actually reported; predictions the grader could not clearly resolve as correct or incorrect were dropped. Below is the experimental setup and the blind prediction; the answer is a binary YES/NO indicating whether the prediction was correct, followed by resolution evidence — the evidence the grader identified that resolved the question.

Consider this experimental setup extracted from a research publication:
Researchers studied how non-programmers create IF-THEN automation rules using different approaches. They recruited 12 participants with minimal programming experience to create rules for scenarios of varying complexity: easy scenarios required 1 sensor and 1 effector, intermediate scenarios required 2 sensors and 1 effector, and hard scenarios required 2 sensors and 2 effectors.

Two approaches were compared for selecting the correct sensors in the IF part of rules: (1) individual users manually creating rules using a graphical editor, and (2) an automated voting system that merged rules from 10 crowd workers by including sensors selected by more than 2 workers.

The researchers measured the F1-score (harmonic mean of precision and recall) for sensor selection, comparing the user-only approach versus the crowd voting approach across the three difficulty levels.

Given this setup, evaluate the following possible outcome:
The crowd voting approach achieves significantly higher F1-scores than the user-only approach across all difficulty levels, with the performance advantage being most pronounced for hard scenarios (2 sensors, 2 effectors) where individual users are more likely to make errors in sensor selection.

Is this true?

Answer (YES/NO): NO